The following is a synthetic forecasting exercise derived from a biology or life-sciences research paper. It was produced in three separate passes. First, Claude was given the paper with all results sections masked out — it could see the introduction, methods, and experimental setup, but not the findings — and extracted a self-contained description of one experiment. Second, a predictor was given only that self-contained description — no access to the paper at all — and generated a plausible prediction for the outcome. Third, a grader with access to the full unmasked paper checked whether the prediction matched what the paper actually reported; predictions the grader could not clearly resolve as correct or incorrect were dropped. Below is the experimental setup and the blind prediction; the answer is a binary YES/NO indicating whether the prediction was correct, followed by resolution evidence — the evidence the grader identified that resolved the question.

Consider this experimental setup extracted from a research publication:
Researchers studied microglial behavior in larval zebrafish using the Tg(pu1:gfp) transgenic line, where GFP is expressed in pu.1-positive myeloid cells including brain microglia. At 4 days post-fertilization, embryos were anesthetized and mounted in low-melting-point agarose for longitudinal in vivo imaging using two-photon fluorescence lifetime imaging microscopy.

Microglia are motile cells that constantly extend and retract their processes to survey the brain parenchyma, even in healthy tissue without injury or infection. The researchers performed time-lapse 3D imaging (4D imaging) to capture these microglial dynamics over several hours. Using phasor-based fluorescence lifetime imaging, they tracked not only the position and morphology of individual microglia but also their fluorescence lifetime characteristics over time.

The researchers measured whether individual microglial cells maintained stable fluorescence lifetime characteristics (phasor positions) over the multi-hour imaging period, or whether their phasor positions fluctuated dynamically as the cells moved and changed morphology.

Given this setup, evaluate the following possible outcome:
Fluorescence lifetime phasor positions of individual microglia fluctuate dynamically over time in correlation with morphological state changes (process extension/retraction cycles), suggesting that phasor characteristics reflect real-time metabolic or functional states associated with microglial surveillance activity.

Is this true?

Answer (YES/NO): NO